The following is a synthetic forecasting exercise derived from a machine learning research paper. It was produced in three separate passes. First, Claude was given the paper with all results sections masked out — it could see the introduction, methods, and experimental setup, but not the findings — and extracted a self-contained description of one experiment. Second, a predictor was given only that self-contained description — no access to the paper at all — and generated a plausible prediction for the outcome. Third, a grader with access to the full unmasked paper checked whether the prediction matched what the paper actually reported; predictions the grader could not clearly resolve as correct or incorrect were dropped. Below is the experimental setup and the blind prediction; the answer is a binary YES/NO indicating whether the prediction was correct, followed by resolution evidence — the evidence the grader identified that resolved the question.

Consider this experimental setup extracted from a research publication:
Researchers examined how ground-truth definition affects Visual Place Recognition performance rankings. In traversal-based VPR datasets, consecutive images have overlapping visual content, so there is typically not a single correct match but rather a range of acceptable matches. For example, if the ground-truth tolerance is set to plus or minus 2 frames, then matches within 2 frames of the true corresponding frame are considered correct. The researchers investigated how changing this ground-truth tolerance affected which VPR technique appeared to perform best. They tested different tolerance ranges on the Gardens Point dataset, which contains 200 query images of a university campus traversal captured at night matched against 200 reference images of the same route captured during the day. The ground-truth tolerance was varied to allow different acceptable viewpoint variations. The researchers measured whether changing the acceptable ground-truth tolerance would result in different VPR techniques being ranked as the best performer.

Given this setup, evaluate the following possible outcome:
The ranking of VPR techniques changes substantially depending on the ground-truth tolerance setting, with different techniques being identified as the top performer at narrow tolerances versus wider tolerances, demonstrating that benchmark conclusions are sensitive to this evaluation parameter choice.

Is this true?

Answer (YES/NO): YES